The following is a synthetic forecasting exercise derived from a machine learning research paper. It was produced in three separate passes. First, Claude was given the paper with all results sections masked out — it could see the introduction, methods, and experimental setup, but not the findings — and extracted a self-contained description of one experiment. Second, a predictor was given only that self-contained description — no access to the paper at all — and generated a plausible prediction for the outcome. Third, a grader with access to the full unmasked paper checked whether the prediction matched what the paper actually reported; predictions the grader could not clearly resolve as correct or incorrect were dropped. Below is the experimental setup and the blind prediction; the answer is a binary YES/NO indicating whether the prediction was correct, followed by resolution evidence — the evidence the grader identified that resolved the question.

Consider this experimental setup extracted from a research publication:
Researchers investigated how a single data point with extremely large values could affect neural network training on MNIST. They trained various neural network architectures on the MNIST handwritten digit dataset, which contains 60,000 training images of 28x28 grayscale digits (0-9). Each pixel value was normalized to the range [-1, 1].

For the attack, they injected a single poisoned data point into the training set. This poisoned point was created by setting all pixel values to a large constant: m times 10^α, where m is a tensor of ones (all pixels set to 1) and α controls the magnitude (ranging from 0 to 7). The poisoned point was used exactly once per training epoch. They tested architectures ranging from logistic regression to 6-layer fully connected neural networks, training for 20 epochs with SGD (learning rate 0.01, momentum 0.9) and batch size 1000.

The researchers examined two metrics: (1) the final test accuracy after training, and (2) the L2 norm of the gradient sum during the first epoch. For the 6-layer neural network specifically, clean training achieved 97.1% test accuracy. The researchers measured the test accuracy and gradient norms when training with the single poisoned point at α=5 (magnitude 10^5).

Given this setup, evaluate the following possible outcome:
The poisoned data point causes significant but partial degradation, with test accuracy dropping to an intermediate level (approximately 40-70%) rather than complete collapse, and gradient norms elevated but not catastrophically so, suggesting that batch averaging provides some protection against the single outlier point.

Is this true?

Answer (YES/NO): NO